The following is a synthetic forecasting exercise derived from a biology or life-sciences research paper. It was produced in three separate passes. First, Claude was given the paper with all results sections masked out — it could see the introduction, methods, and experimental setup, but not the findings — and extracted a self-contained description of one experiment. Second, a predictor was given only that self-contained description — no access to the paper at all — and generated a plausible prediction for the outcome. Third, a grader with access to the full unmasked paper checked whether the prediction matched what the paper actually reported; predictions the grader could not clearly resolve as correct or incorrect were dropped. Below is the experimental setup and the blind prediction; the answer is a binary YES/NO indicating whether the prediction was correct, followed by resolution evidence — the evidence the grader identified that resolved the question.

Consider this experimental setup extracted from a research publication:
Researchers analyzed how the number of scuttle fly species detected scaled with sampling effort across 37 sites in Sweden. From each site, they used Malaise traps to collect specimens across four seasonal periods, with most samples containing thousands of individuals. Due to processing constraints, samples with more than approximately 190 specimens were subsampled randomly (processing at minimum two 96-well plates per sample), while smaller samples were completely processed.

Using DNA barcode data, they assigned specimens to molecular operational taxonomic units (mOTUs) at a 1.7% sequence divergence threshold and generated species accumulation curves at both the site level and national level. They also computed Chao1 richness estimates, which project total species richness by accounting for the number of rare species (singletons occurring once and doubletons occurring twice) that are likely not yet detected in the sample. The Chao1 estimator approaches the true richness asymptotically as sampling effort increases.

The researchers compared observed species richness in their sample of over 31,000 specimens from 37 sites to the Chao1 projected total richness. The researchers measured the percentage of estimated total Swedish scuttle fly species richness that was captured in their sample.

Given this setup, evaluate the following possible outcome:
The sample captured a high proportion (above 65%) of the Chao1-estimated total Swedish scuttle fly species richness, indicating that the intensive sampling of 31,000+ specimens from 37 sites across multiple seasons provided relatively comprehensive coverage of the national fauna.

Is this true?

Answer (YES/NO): YES